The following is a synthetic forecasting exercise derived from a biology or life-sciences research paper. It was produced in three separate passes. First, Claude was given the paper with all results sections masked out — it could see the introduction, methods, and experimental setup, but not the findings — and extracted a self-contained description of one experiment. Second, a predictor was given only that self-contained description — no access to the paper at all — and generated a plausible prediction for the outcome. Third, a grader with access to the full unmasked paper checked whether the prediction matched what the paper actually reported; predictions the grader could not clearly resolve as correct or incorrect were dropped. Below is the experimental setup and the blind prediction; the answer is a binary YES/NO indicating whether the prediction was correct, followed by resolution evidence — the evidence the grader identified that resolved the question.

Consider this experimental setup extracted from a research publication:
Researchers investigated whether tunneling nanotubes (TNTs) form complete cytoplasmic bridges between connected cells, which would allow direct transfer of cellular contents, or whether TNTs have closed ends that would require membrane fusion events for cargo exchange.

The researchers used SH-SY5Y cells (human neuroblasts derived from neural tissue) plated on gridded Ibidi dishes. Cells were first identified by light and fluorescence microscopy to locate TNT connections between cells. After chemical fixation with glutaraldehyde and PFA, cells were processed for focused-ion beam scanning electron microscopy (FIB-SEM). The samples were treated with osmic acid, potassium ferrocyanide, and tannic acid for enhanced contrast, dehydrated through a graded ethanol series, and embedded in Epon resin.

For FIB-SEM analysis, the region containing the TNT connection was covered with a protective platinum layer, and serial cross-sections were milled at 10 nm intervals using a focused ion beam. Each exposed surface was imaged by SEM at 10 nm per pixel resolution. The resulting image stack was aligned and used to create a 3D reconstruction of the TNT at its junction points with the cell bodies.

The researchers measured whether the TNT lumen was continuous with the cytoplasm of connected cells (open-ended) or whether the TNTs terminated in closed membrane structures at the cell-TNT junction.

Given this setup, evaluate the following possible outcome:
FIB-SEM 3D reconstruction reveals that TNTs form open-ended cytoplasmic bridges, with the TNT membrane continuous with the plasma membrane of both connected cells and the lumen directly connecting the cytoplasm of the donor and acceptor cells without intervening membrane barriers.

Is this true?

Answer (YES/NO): YES